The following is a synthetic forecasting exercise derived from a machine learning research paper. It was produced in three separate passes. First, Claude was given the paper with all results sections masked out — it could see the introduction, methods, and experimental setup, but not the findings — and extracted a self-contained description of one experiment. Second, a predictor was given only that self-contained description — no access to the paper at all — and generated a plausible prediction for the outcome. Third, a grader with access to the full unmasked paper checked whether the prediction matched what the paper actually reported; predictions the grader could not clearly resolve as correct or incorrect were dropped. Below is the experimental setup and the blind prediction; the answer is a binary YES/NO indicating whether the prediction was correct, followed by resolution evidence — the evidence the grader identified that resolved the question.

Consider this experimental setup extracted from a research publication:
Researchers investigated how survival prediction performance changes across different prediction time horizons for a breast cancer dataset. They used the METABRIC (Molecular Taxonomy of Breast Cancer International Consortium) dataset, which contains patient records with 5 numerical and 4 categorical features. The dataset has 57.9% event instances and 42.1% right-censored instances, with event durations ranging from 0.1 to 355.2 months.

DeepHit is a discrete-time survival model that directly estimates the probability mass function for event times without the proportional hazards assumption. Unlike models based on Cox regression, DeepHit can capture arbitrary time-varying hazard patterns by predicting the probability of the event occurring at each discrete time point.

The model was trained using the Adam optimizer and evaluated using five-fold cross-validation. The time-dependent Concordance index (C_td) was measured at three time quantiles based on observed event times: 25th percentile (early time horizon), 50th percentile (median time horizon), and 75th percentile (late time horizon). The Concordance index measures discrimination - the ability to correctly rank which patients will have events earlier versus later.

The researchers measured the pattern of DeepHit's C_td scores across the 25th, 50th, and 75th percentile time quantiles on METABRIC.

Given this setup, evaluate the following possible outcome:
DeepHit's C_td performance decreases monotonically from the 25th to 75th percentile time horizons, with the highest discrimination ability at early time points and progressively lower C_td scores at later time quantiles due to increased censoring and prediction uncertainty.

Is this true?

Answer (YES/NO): YES